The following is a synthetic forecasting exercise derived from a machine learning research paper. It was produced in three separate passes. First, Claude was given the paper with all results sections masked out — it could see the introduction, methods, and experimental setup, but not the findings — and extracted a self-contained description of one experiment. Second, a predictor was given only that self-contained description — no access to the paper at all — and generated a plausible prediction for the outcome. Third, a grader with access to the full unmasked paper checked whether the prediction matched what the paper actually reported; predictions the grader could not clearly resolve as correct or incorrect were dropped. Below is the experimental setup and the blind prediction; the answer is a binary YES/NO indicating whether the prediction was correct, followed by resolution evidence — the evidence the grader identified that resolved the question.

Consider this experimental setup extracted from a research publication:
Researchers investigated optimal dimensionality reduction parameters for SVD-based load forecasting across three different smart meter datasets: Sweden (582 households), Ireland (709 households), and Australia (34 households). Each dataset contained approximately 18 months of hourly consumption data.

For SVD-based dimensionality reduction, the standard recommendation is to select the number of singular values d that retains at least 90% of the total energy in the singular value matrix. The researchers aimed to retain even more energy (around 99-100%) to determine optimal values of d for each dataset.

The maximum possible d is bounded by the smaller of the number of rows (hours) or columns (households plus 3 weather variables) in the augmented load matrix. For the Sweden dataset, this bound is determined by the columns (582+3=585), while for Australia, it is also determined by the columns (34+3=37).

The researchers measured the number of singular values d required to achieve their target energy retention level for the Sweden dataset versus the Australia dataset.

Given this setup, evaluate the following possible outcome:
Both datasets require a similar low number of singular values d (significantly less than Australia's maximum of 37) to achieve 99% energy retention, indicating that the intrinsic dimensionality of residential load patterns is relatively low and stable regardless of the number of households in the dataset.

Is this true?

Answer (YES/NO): NO